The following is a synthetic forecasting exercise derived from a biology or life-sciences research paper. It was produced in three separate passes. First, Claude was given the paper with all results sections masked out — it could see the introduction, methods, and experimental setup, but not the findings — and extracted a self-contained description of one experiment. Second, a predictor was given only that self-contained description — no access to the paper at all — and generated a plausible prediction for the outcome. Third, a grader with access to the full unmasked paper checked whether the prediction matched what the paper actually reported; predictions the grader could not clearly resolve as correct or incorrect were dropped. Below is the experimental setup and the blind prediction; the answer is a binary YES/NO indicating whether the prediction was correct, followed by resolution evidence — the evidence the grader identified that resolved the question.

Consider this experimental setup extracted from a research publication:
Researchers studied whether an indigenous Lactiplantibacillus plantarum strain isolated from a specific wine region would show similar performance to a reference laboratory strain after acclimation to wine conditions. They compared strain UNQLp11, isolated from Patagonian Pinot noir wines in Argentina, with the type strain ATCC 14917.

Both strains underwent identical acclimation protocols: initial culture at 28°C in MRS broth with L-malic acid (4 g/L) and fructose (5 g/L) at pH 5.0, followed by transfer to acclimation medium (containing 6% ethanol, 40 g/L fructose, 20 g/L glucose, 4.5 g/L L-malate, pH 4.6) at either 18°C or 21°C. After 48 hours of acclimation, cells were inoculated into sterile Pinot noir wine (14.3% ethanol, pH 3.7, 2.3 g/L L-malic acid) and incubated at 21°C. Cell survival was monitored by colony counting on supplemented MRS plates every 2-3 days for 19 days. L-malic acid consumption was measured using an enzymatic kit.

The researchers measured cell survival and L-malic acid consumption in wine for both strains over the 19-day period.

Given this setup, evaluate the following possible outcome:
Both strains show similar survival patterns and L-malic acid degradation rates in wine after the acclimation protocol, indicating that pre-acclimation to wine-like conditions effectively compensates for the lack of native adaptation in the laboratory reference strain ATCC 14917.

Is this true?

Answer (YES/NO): YES